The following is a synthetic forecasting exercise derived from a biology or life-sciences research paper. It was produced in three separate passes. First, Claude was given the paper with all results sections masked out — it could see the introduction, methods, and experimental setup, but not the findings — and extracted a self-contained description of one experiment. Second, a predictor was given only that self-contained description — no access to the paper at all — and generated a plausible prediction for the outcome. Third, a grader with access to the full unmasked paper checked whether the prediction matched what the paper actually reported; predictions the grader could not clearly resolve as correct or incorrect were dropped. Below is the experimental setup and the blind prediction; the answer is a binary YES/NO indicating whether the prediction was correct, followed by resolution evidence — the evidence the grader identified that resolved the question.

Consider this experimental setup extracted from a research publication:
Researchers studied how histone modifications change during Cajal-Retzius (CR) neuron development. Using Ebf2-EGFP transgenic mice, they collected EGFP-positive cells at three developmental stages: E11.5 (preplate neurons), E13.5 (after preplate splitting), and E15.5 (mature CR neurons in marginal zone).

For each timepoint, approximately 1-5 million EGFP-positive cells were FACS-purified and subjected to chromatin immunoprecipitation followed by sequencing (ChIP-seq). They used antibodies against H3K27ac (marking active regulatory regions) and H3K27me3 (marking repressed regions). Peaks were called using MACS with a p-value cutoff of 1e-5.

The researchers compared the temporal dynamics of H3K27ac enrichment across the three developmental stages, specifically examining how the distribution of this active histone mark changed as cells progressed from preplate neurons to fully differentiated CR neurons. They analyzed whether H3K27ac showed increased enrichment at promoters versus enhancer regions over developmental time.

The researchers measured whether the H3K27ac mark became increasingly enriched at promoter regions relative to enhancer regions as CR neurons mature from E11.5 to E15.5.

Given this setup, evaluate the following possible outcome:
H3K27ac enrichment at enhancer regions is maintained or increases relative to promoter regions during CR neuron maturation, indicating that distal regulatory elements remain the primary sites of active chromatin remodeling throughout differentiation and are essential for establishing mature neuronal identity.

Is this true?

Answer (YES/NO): NO